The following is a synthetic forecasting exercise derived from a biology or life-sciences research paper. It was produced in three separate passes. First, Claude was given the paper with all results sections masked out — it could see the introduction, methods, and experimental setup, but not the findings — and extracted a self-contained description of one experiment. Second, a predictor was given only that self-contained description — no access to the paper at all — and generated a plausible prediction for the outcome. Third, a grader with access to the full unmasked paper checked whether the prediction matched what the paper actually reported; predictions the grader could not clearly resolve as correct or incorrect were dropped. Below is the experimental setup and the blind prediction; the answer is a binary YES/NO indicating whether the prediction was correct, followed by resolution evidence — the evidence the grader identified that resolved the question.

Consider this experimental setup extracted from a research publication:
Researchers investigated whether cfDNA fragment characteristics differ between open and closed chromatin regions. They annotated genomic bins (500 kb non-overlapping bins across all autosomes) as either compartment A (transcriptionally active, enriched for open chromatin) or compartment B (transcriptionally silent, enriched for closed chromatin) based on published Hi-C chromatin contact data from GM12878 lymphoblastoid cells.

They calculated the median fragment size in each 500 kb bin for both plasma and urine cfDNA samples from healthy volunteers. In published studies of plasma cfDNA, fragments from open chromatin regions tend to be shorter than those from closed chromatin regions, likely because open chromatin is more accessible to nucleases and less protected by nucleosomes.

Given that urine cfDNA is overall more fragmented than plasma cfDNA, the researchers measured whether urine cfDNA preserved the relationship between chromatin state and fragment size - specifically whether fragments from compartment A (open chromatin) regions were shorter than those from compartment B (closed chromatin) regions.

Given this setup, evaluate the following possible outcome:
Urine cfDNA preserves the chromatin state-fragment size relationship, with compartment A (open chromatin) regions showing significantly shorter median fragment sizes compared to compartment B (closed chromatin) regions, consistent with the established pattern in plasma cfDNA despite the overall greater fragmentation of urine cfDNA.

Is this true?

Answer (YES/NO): YES